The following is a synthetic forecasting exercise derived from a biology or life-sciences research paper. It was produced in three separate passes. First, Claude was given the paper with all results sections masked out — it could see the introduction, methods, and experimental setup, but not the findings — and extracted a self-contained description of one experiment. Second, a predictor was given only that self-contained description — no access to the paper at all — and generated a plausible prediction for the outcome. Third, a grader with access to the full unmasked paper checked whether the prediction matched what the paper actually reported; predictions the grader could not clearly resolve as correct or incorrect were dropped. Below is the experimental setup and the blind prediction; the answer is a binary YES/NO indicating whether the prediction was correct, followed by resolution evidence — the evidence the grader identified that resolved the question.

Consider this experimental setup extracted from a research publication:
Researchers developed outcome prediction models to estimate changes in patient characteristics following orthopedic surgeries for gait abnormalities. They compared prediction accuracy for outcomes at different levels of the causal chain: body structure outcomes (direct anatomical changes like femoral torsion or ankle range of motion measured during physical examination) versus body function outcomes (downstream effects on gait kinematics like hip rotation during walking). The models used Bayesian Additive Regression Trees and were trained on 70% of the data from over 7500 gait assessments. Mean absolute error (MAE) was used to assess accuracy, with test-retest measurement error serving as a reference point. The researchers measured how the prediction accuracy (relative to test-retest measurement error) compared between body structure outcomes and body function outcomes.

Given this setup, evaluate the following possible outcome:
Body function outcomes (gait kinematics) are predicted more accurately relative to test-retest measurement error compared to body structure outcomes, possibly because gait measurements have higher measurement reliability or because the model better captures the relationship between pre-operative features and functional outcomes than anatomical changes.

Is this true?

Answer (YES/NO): NO